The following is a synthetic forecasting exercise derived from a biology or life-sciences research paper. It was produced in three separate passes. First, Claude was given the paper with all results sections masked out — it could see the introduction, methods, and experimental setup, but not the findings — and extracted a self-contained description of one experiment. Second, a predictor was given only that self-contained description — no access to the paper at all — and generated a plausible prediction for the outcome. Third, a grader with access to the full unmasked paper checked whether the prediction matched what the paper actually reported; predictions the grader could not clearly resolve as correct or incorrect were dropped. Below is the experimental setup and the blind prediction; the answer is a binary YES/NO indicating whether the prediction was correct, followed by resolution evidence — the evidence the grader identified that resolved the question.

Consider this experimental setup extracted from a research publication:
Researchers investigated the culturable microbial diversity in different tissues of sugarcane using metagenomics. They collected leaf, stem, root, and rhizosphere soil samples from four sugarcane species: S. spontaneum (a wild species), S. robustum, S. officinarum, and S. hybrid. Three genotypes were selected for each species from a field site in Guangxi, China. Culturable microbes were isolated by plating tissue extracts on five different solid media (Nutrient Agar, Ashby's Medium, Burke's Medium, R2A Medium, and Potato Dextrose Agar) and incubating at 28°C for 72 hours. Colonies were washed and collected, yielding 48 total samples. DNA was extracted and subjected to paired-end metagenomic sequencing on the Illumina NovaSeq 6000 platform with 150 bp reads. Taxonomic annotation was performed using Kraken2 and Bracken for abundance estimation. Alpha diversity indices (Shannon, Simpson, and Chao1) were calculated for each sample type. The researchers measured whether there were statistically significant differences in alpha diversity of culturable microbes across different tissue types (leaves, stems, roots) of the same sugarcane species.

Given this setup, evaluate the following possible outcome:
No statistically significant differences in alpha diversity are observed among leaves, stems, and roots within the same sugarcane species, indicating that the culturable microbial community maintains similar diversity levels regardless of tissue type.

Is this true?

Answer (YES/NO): NO